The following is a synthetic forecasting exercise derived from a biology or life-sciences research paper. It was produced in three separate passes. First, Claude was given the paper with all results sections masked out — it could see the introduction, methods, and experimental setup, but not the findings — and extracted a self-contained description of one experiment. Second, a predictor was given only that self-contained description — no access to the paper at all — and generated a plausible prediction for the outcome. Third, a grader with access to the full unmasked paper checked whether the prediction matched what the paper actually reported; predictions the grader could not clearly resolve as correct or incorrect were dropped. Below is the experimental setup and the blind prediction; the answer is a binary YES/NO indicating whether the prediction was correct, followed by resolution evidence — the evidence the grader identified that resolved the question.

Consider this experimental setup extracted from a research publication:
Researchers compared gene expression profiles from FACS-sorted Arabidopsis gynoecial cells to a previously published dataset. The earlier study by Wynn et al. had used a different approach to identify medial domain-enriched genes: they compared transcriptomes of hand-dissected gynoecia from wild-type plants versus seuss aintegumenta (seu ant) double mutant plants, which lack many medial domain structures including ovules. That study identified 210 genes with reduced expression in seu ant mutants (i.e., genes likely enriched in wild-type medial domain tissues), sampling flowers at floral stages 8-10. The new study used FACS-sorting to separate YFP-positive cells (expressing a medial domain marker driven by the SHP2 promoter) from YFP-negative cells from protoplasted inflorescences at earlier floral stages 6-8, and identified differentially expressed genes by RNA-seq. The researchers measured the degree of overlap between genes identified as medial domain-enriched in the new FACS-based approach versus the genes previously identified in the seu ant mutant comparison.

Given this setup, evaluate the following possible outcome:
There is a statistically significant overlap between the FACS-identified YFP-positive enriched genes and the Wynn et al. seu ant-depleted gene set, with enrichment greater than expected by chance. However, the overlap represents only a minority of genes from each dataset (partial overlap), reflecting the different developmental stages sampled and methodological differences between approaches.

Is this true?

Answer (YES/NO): YES